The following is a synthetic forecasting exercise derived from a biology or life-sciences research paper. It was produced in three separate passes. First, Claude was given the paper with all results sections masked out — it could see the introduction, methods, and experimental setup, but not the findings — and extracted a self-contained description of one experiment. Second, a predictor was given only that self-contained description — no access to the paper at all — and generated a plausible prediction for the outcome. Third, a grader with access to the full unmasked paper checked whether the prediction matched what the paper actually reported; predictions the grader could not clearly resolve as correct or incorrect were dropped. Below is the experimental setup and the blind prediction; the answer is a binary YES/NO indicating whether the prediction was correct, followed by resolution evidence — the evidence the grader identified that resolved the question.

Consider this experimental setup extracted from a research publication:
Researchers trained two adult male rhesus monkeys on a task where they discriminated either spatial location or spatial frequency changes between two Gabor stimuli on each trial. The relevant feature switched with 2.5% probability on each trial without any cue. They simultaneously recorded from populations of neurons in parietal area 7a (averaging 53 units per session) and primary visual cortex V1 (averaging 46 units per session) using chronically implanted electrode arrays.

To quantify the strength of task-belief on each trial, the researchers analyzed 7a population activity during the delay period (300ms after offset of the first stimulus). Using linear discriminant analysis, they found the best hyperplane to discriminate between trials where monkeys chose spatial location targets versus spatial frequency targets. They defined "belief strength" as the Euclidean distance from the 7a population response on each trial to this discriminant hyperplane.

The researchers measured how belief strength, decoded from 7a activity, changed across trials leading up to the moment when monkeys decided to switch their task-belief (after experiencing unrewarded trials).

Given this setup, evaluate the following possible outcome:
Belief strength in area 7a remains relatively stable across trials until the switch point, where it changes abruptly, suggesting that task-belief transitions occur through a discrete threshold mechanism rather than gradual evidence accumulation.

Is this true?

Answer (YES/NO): NO